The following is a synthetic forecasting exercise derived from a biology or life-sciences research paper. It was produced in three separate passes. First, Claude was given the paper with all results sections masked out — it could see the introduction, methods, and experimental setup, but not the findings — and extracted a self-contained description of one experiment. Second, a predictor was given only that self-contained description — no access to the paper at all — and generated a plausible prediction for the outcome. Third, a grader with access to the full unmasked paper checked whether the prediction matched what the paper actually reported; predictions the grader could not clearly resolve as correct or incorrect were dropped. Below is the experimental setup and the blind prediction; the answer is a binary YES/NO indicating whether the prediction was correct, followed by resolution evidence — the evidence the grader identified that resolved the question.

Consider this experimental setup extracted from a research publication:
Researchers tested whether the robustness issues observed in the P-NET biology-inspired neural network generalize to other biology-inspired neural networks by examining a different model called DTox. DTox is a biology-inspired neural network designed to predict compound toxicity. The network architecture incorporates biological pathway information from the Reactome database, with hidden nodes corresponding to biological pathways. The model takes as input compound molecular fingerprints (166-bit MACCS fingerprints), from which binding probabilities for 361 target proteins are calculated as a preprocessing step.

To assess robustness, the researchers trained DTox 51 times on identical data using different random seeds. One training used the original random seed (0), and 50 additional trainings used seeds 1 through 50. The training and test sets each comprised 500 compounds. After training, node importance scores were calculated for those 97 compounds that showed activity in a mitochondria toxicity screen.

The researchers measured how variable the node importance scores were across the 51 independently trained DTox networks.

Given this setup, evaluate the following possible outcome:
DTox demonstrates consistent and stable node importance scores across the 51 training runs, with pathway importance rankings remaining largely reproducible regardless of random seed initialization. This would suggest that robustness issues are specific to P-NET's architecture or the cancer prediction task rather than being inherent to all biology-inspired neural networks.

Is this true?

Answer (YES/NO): NO